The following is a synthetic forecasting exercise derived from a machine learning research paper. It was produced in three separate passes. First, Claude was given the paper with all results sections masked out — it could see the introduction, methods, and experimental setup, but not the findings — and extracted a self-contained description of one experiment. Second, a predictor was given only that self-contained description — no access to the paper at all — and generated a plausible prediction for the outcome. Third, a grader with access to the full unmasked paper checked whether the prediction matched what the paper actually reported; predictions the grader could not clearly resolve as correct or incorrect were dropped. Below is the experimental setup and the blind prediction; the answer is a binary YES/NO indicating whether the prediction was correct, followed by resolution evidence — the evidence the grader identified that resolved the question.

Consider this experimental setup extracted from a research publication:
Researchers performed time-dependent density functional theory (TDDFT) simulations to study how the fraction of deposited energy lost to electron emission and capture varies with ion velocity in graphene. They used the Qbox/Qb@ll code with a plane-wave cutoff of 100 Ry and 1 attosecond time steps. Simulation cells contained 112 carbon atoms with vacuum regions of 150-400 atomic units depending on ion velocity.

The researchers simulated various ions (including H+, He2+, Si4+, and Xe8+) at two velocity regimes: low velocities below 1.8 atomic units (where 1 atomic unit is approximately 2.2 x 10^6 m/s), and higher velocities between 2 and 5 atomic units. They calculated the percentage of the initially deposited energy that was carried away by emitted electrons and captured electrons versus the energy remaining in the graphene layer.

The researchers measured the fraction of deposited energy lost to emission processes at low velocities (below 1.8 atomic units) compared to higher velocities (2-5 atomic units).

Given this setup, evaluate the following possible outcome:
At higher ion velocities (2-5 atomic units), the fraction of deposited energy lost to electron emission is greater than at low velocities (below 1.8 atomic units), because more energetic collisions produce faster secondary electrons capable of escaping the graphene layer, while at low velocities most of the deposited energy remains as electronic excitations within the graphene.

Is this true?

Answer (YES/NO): YES